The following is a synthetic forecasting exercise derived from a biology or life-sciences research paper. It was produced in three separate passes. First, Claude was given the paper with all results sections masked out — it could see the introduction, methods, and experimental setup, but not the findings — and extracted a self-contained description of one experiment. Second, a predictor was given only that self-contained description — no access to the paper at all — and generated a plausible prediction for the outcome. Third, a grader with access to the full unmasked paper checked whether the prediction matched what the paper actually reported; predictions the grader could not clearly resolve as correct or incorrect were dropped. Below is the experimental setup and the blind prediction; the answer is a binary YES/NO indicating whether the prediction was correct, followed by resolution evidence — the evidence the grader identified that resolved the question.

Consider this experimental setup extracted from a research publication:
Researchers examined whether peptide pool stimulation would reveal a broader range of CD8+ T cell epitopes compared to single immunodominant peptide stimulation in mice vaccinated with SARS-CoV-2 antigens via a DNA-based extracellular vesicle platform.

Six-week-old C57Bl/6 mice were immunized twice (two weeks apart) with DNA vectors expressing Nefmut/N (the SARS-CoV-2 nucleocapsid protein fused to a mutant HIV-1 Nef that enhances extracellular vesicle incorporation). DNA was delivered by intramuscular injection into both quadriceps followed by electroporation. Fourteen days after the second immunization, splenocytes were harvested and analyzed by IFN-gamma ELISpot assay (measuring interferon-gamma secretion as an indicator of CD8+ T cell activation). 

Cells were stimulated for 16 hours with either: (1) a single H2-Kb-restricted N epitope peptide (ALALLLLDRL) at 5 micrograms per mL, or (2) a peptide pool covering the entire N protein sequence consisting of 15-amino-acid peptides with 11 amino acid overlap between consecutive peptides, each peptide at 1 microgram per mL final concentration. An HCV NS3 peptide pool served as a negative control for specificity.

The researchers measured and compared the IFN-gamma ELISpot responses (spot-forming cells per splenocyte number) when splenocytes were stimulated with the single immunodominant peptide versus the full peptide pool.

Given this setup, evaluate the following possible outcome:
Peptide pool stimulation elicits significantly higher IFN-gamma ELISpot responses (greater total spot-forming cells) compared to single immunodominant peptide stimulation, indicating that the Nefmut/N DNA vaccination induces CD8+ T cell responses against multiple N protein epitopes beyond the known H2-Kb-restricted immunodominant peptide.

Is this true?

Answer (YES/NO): NO